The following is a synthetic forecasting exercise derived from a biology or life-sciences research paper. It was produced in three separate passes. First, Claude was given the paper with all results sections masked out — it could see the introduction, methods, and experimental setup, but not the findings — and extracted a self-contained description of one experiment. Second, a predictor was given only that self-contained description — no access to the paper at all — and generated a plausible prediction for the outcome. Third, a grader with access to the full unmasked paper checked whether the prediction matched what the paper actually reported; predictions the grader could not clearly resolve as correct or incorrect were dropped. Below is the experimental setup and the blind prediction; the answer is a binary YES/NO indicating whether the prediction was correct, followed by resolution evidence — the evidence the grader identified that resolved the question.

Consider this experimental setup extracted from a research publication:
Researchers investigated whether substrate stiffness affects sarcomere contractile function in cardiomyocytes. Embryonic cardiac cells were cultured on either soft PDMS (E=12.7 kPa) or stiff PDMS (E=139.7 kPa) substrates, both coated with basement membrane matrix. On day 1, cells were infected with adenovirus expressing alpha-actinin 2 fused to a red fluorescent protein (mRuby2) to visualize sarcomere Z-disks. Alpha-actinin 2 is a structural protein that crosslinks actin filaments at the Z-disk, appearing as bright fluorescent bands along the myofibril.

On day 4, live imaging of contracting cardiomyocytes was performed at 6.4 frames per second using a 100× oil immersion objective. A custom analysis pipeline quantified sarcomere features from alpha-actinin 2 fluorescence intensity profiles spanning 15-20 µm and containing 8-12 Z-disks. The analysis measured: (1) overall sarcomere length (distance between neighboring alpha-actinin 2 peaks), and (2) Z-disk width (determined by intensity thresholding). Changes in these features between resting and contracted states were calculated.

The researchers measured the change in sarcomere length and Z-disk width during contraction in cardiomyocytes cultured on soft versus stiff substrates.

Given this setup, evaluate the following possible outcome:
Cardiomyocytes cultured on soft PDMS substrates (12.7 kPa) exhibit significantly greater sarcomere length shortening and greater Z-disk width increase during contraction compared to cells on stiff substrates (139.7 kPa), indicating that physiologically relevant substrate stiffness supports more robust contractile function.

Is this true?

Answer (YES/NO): YES